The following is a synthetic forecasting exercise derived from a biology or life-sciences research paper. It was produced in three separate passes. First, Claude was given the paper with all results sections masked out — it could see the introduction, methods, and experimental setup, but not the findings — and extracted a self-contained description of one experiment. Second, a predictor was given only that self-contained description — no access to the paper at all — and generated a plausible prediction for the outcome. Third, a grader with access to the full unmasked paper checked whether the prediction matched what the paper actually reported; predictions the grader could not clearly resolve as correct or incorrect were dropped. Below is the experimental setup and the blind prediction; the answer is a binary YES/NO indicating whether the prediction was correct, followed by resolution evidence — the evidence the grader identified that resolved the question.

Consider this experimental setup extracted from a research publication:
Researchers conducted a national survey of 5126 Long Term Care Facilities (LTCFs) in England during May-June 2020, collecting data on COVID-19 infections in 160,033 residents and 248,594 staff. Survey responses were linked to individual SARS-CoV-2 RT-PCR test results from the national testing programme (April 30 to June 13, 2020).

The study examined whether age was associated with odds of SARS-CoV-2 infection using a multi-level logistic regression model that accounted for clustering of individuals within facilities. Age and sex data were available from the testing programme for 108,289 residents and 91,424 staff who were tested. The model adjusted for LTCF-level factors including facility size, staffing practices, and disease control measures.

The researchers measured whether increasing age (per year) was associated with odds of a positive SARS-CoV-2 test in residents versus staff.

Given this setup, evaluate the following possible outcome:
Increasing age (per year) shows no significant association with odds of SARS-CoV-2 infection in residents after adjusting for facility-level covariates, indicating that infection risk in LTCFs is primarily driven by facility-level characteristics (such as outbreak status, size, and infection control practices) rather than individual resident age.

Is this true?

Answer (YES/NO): NO